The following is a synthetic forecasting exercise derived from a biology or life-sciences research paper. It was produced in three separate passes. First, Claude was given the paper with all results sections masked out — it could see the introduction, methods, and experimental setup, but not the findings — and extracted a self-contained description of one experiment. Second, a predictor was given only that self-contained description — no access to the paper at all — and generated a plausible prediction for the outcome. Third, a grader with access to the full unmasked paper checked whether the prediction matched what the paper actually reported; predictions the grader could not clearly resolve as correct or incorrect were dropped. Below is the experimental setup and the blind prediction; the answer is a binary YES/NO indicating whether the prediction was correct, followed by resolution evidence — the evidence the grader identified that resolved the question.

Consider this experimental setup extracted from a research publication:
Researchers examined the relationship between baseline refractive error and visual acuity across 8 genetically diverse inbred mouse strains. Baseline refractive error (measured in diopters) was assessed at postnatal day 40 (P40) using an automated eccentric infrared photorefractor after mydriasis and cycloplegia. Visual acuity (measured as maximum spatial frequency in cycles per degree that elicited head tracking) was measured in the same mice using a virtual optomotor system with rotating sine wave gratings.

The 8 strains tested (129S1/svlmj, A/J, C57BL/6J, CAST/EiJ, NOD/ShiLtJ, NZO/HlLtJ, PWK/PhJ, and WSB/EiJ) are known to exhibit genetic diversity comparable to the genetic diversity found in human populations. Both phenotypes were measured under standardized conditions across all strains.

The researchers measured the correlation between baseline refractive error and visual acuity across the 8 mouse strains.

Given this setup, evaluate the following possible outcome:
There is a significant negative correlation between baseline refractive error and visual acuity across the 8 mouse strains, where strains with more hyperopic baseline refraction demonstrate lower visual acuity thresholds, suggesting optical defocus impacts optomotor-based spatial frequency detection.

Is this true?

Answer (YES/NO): NO